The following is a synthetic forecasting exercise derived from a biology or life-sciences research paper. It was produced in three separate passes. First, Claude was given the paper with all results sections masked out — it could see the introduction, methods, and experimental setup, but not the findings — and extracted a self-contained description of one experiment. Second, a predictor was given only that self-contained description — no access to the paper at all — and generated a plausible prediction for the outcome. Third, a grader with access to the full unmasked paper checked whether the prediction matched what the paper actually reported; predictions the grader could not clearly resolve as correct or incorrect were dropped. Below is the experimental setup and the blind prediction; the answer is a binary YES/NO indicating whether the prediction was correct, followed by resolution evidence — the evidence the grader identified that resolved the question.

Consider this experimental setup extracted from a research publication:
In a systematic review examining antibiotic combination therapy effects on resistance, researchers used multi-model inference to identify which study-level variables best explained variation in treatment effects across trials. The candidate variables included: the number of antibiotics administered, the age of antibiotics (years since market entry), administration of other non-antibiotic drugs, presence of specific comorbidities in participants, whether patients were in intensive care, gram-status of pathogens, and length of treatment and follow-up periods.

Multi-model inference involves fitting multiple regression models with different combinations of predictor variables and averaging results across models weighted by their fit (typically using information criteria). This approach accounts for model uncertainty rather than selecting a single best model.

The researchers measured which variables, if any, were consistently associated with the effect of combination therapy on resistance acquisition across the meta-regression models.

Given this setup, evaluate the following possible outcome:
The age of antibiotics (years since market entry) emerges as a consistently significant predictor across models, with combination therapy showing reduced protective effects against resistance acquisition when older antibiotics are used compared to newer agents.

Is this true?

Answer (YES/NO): NO